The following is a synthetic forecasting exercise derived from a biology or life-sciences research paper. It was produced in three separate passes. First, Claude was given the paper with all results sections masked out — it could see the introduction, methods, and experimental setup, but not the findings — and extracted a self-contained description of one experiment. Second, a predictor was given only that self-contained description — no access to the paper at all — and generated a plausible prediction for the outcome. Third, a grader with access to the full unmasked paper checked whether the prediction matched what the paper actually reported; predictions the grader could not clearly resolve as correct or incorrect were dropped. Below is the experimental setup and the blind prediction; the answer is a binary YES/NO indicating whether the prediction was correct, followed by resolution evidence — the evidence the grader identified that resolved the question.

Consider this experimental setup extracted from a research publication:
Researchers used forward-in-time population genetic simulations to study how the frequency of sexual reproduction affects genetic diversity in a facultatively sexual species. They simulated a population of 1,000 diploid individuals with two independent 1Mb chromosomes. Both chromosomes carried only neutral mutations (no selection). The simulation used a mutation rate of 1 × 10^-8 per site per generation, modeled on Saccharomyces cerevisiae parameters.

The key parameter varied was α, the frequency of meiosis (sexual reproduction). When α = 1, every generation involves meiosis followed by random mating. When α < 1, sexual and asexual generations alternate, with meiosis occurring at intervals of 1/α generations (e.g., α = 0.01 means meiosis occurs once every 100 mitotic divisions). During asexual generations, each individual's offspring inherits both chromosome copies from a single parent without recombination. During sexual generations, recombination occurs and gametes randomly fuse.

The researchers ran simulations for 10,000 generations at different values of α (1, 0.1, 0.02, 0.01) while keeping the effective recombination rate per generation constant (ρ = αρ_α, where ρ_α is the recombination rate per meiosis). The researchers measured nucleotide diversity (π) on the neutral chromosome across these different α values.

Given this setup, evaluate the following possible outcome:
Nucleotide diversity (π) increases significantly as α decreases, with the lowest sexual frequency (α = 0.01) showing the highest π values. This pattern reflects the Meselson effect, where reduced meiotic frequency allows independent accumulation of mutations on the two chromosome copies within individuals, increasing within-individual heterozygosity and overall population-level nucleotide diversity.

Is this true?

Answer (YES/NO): NO